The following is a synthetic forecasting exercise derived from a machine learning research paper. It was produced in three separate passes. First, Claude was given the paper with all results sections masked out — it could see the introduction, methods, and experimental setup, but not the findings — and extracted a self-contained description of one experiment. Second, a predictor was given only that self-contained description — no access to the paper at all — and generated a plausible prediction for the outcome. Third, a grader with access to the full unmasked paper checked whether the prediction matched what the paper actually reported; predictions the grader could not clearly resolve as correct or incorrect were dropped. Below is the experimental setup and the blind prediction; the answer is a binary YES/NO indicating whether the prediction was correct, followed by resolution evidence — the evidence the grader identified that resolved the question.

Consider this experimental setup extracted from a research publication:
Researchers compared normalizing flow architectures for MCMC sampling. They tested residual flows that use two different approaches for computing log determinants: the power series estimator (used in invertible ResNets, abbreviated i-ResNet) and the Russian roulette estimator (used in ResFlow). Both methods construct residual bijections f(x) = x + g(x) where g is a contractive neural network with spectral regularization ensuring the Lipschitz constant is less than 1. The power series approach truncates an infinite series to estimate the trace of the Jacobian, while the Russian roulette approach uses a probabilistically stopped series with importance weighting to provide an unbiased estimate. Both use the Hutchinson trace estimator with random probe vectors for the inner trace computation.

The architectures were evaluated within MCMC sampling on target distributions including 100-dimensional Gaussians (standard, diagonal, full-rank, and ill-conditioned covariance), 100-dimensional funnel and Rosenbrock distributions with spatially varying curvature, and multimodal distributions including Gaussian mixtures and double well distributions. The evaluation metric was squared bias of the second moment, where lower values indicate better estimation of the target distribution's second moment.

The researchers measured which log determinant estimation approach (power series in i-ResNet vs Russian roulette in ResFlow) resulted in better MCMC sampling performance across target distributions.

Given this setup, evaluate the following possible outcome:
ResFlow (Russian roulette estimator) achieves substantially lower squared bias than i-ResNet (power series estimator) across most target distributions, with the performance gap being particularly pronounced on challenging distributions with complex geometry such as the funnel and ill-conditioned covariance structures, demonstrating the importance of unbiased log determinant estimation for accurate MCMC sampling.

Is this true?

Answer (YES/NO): NO